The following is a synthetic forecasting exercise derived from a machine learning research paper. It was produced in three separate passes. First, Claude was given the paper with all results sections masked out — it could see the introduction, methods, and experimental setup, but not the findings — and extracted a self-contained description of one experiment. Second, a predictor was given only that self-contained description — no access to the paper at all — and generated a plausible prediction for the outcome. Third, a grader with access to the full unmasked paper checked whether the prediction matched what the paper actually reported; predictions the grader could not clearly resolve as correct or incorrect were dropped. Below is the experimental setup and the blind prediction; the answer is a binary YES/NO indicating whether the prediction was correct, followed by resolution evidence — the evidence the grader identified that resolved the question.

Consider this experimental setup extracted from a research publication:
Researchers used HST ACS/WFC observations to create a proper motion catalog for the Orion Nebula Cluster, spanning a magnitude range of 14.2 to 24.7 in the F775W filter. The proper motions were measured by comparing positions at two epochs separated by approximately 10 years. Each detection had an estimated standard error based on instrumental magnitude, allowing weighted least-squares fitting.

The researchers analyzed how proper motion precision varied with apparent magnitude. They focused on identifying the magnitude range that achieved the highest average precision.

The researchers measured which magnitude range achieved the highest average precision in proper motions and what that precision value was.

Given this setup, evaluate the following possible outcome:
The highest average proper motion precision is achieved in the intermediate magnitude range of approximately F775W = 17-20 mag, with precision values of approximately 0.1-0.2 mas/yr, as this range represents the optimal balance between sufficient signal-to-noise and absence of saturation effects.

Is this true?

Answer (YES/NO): NO